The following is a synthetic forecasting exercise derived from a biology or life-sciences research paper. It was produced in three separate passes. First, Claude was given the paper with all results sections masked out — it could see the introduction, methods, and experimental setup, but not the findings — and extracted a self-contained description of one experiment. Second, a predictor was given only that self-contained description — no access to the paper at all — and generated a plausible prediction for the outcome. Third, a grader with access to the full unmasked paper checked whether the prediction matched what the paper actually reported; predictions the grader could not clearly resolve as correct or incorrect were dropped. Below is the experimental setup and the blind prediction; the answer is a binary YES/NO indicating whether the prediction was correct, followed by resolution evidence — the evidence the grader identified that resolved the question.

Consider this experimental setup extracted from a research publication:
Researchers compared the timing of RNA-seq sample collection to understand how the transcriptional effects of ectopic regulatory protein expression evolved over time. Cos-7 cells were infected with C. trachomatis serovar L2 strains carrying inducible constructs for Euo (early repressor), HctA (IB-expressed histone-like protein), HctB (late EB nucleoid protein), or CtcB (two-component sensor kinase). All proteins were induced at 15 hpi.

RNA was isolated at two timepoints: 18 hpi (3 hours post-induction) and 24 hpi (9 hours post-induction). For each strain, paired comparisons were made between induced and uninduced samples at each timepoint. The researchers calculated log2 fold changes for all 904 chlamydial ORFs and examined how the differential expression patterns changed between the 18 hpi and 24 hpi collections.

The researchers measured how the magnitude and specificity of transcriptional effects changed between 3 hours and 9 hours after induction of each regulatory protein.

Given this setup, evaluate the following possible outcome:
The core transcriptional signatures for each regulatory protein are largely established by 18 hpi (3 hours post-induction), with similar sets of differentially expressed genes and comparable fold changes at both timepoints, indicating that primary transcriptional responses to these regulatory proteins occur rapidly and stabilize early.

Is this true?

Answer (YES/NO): NO